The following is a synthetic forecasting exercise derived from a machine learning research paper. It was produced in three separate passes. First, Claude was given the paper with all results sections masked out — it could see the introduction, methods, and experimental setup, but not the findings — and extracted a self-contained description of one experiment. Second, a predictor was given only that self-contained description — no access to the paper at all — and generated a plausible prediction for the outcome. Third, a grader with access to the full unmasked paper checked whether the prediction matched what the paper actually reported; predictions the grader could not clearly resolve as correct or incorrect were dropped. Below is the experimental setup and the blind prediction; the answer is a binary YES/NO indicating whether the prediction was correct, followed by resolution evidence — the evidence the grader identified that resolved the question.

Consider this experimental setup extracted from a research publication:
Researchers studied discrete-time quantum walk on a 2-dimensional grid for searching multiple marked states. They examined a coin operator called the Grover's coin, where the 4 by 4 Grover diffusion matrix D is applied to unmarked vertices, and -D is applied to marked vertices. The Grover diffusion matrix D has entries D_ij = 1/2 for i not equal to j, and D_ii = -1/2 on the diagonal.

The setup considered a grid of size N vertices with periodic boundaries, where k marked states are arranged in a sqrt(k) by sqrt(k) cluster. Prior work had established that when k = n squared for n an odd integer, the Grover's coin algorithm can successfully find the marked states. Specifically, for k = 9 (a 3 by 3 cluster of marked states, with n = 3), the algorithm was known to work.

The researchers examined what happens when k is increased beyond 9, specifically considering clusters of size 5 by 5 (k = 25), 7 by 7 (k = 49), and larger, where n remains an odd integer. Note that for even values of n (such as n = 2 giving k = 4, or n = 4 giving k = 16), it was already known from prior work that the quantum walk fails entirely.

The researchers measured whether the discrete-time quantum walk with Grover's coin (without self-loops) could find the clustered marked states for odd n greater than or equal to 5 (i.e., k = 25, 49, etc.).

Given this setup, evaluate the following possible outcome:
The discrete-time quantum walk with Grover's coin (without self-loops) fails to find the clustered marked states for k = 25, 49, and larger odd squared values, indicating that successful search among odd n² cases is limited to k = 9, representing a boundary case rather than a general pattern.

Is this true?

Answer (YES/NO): YES